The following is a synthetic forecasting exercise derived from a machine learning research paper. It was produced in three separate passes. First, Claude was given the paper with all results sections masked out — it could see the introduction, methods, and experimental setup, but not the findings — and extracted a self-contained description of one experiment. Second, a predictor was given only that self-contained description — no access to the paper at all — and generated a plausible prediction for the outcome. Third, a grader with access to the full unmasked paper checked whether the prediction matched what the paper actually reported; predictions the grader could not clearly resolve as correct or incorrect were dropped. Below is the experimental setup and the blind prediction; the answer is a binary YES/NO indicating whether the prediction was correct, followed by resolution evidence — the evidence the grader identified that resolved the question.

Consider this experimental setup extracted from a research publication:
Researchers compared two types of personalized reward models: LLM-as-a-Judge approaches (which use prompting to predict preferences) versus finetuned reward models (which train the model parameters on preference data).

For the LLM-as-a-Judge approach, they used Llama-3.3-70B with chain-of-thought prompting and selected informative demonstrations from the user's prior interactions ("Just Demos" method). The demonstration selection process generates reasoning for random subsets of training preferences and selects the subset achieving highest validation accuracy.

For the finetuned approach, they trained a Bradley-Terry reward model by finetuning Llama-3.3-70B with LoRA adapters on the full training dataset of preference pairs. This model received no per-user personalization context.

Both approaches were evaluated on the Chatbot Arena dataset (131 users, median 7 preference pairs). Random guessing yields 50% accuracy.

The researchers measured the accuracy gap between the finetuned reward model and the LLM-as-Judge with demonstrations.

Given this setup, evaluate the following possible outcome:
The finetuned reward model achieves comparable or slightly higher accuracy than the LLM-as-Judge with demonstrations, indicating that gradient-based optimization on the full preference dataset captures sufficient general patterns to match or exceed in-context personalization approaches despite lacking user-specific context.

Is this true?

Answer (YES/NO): NO